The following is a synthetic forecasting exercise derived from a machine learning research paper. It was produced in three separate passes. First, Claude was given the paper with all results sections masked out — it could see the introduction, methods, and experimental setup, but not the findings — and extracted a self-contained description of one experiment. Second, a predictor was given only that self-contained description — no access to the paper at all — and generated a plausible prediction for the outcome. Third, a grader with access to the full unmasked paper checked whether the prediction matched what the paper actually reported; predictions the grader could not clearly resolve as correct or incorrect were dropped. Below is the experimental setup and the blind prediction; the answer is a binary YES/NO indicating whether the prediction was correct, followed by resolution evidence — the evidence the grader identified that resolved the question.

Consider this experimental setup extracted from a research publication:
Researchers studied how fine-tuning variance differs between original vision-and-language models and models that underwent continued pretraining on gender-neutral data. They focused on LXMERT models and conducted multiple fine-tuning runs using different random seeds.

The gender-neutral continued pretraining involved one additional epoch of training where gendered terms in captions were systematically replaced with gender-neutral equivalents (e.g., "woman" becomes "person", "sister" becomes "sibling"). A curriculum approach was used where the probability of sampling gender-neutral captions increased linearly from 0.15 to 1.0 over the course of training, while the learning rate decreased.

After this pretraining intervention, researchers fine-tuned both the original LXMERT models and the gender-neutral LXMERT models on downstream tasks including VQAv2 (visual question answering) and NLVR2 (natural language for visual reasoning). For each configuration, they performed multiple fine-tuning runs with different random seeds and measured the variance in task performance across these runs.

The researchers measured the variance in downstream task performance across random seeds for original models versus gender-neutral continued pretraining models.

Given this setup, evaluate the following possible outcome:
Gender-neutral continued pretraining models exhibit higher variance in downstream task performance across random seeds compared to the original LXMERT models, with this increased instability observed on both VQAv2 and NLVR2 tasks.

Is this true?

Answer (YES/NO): NO